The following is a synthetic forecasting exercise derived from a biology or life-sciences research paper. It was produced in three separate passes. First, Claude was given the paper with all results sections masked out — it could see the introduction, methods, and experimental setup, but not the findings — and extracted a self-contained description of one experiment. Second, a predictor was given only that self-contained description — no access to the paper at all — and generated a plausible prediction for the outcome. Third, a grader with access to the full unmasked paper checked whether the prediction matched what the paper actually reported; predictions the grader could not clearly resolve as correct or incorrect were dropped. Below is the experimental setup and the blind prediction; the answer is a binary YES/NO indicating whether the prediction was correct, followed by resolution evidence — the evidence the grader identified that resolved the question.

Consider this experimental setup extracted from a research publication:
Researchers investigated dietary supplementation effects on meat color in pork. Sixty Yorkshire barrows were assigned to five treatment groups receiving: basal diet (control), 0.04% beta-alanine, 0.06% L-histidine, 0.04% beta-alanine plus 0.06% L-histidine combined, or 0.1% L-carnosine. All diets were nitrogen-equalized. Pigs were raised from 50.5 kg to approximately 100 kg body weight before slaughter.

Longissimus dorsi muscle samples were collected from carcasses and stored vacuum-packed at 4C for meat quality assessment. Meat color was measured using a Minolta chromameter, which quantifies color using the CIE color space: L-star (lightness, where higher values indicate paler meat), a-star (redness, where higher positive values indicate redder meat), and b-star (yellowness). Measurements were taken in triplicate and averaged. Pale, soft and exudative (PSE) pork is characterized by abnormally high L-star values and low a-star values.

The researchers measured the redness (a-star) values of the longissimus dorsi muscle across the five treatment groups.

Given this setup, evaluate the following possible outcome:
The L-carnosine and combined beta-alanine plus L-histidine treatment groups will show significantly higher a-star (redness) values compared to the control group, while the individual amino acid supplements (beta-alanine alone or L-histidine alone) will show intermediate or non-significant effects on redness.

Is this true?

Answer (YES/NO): YES